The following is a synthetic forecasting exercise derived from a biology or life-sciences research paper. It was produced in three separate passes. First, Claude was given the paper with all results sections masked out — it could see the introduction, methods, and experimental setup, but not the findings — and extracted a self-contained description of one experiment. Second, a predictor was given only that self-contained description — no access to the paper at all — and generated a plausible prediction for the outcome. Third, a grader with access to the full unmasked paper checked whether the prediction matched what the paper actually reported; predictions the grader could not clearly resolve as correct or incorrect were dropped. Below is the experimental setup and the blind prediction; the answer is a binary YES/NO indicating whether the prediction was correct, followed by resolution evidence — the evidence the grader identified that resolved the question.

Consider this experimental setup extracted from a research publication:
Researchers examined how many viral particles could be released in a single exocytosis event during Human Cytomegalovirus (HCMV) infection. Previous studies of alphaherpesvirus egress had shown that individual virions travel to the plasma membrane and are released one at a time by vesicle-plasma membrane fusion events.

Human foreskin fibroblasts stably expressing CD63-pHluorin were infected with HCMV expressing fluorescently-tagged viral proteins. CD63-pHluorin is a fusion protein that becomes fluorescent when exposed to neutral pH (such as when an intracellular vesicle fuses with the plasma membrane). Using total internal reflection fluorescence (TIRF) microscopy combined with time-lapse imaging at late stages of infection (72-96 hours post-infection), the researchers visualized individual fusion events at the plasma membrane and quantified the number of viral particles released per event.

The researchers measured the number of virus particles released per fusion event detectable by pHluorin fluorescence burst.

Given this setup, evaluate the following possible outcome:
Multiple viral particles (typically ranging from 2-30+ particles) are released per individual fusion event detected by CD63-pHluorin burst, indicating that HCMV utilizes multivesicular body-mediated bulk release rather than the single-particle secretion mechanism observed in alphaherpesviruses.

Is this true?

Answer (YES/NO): YES